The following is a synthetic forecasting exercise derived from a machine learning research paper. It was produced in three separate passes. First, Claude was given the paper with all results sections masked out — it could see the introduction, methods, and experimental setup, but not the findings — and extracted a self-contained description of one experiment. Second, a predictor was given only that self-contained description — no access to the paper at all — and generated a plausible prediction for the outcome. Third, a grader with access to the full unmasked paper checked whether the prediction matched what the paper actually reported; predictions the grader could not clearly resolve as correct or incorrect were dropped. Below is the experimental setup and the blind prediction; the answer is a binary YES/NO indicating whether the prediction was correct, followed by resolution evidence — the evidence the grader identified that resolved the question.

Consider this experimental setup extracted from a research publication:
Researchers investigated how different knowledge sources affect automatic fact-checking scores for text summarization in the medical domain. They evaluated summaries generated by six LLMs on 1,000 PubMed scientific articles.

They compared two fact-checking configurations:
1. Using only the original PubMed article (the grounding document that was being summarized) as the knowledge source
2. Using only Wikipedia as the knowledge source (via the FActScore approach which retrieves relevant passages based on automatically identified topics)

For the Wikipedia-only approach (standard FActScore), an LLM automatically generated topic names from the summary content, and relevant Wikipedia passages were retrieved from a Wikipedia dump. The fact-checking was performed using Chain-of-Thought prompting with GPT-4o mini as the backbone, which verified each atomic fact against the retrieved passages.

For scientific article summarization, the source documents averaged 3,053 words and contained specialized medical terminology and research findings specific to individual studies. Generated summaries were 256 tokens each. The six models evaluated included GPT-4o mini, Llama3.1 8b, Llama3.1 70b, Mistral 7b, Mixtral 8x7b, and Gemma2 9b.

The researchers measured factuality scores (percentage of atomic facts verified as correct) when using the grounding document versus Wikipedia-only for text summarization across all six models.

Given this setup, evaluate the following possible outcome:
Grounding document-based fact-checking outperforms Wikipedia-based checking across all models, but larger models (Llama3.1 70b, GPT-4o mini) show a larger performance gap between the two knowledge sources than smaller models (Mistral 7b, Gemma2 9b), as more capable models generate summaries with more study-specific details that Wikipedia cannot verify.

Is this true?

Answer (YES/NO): NO